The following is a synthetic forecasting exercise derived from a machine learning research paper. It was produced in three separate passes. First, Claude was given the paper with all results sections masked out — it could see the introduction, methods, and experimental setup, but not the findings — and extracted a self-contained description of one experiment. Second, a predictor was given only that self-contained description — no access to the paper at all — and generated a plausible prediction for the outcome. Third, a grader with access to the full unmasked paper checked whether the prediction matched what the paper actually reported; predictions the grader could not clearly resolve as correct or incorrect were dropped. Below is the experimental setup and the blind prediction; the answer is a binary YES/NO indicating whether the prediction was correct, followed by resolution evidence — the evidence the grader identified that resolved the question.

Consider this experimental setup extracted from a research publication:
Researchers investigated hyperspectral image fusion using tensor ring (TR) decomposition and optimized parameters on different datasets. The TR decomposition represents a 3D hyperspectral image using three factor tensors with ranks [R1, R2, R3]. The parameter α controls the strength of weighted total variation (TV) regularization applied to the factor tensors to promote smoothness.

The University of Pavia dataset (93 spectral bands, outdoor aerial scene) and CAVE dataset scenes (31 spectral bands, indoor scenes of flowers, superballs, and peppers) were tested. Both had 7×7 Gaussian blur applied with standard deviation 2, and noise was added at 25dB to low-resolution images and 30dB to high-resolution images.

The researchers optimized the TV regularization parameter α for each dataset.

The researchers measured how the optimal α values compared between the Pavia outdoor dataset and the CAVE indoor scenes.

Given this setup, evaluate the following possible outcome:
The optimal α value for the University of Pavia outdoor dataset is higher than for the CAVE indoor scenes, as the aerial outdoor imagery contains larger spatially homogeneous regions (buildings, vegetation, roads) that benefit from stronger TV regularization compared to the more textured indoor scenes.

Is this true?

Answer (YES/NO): NO